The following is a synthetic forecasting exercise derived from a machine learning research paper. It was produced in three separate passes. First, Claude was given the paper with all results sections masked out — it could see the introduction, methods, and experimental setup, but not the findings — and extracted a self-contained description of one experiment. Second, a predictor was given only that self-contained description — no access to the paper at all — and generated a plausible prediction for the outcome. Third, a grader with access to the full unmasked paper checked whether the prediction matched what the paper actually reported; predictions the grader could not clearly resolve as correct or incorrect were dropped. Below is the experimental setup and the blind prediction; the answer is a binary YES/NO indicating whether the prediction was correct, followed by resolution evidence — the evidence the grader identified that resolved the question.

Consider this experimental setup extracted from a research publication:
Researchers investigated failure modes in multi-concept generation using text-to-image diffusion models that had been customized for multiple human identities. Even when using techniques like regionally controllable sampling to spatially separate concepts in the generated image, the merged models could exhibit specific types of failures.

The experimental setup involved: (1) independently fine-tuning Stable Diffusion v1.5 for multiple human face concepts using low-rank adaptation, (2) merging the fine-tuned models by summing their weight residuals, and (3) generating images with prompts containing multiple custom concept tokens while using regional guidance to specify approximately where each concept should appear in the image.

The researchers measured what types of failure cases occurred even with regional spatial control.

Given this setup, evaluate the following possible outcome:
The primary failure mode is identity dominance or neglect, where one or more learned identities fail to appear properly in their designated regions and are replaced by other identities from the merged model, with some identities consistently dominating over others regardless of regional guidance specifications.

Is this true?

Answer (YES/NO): NO